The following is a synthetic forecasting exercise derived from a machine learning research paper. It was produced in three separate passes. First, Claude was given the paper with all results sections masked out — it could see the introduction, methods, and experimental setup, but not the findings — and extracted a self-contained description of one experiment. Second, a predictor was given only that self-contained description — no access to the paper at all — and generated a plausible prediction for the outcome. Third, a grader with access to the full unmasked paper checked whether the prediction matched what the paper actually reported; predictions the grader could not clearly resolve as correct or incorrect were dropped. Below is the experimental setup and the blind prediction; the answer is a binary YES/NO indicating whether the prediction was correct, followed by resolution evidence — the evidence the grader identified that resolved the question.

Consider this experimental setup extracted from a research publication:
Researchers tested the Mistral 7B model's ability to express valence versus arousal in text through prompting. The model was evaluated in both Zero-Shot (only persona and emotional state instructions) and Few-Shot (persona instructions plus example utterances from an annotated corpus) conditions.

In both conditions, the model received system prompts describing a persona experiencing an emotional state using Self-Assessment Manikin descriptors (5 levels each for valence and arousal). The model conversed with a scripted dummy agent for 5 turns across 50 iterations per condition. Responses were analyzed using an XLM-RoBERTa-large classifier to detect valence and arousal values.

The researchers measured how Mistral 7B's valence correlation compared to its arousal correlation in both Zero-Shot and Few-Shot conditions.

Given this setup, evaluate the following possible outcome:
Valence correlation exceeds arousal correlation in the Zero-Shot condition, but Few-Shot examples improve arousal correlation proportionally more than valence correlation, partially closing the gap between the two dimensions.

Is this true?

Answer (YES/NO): YES